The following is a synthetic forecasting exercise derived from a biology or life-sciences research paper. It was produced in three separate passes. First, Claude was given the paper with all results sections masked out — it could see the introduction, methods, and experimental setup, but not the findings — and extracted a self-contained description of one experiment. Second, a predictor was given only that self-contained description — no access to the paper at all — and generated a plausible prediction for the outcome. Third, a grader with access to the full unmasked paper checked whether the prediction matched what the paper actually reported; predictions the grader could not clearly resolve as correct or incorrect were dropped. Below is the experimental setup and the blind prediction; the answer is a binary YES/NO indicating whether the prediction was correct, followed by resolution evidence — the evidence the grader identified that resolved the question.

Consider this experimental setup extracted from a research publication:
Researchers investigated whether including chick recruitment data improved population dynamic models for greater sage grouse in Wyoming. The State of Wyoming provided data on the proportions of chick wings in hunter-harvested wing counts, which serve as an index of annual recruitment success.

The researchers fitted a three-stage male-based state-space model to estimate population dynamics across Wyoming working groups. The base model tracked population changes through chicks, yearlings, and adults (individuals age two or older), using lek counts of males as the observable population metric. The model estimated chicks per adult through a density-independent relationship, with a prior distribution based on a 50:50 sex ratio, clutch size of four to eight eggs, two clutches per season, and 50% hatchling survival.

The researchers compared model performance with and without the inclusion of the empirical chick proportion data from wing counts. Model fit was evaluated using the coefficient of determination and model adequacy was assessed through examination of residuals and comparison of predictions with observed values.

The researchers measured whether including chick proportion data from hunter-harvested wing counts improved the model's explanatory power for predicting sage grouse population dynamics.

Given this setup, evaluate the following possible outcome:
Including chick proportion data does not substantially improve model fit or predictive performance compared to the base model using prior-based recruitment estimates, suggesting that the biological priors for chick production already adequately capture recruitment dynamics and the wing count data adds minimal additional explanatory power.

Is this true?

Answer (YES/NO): YES